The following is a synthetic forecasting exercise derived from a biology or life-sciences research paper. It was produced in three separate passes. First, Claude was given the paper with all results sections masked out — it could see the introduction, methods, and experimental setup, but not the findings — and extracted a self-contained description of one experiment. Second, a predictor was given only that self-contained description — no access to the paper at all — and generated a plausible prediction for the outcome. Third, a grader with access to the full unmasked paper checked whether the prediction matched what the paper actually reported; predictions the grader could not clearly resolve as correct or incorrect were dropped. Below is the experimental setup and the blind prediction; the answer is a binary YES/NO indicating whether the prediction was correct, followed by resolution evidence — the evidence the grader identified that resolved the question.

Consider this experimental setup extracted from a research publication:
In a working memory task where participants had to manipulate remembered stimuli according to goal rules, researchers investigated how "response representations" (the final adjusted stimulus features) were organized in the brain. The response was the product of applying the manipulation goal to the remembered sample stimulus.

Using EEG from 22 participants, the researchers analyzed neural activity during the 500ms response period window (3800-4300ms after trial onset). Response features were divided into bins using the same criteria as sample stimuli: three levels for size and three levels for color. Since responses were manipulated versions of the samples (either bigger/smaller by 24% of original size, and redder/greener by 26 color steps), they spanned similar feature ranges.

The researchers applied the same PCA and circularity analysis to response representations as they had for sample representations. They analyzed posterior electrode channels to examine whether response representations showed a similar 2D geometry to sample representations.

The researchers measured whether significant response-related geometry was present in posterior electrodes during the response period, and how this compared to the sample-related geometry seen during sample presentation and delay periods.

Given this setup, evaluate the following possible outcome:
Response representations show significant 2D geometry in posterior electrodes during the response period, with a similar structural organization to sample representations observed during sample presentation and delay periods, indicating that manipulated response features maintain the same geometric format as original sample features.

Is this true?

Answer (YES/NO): NO